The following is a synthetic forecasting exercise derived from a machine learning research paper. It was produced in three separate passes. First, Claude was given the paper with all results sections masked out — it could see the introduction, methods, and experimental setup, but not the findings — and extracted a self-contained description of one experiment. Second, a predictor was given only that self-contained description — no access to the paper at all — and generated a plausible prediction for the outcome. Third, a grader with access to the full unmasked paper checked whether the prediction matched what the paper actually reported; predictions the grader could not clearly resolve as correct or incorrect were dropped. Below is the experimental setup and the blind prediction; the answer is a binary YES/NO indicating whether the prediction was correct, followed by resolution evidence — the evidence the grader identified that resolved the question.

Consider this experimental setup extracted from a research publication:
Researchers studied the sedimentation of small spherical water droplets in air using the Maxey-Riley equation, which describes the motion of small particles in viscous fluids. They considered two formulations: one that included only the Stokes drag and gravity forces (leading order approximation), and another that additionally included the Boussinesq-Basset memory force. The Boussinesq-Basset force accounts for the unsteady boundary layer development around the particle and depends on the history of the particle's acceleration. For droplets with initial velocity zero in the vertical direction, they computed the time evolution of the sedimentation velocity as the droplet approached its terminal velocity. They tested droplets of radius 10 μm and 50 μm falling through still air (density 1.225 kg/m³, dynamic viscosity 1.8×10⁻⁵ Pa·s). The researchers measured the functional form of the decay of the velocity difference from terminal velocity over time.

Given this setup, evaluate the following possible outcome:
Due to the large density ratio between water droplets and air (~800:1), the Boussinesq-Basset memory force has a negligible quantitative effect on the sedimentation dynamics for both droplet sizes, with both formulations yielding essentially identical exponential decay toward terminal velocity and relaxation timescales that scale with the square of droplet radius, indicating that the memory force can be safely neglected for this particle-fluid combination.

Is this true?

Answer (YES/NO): NO